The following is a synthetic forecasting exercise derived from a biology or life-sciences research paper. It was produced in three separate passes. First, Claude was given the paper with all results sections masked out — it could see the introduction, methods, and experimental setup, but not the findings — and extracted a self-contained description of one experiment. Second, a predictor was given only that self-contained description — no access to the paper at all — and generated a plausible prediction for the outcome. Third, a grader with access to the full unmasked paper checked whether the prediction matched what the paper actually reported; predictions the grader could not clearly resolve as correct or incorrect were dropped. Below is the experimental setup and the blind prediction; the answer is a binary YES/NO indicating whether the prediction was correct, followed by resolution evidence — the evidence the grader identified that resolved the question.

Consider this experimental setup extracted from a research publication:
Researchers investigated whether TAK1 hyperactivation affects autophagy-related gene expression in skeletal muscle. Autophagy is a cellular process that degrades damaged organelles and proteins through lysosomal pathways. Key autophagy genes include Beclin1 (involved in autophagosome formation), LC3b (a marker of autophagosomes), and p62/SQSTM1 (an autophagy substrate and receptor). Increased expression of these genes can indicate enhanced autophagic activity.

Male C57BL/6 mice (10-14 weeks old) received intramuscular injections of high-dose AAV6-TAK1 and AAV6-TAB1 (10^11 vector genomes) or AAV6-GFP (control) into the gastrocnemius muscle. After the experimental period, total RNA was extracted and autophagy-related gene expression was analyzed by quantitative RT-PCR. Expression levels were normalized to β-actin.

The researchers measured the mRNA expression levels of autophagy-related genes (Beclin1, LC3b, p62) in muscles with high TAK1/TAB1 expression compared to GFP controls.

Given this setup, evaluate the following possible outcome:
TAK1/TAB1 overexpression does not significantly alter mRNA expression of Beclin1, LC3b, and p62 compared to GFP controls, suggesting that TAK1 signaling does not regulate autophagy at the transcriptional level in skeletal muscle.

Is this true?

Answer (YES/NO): NO